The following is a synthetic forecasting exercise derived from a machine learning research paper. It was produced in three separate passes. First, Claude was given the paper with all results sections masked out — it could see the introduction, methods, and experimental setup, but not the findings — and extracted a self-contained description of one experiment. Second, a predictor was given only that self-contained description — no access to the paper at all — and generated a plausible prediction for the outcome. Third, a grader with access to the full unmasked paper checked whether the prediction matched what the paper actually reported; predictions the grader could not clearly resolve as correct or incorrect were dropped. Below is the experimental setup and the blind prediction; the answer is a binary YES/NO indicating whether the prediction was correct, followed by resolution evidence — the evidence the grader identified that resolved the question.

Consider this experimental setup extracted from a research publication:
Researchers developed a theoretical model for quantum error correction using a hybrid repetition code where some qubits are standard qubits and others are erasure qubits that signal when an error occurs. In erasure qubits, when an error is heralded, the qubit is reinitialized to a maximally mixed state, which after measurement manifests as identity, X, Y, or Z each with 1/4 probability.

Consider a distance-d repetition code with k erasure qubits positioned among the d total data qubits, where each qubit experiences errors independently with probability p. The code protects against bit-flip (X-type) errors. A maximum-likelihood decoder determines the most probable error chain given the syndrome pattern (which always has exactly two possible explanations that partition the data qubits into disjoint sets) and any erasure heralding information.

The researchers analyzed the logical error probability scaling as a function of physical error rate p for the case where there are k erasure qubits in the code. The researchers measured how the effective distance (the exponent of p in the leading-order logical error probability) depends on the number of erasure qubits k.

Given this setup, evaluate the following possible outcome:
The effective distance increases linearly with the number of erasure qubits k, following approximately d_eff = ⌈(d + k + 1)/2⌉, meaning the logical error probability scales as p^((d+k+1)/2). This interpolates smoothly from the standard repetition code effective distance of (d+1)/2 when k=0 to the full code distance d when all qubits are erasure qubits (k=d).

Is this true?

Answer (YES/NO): NO